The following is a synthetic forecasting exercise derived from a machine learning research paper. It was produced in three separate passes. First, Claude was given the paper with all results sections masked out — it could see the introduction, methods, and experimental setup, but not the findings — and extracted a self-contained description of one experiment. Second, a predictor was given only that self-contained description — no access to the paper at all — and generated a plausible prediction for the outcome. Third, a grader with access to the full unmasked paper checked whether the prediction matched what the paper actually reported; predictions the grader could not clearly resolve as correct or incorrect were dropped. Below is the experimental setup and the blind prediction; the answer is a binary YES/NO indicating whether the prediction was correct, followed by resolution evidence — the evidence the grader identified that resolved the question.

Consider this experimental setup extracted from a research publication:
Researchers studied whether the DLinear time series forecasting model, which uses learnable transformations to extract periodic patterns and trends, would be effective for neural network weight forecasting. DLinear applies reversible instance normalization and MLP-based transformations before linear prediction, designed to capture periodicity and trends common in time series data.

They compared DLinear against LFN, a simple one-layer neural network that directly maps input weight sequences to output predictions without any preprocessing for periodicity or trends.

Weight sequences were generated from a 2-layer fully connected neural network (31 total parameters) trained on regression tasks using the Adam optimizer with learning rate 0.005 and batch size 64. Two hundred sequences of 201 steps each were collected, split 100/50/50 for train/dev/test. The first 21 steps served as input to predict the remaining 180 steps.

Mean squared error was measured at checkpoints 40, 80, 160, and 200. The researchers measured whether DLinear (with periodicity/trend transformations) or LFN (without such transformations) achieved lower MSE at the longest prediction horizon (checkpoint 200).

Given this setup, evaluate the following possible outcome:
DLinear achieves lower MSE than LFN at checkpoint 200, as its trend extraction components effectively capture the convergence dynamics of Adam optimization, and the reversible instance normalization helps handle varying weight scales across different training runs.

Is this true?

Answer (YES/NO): YES